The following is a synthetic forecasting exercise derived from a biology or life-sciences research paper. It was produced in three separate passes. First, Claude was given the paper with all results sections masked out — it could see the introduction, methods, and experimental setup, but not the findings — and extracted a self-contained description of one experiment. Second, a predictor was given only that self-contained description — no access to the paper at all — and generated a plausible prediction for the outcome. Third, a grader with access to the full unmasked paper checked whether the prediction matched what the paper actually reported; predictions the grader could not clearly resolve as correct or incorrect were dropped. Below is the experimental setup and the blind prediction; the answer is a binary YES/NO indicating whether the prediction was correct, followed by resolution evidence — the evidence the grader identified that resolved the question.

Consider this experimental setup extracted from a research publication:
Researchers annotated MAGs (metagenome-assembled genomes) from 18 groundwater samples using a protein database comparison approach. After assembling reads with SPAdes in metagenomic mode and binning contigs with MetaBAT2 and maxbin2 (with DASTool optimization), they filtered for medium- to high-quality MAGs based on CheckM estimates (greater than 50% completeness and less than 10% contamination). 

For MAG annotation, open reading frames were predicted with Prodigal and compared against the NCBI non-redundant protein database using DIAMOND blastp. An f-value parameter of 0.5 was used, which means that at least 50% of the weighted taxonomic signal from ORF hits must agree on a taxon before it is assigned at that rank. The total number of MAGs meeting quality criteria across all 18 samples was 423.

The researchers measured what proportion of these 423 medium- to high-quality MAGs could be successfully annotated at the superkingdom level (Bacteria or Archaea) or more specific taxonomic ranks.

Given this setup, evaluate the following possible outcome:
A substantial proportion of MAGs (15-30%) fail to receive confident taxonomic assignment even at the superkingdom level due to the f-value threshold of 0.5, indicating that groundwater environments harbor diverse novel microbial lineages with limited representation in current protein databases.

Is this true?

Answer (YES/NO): NO